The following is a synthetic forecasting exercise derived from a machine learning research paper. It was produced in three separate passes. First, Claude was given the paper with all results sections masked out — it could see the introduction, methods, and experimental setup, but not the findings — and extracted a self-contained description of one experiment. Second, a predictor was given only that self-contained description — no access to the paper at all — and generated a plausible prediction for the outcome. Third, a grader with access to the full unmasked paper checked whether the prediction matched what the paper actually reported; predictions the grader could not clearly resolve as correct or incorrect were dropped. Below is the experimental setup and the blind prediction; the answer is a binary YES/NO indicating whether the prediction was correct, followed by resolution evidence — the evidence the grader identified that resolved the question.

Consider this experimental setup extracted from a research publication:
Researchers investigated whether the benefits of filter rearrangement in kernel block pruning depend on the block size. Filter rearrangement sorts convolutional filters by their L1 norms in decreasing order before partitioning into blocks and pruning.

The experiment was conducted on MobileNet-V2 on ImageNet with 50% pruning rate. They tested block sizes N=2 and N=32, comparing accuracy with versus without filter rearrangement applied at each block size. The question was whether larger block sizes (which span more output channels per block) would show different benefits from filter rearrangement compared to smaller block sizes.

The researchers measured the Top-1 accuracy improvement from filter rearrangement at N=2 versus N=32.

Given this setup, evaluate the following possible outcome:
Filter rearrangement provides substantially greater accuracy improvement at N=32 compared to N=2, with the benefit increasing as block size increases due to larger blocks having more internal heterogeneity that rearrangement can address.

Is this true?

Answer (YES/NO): NO